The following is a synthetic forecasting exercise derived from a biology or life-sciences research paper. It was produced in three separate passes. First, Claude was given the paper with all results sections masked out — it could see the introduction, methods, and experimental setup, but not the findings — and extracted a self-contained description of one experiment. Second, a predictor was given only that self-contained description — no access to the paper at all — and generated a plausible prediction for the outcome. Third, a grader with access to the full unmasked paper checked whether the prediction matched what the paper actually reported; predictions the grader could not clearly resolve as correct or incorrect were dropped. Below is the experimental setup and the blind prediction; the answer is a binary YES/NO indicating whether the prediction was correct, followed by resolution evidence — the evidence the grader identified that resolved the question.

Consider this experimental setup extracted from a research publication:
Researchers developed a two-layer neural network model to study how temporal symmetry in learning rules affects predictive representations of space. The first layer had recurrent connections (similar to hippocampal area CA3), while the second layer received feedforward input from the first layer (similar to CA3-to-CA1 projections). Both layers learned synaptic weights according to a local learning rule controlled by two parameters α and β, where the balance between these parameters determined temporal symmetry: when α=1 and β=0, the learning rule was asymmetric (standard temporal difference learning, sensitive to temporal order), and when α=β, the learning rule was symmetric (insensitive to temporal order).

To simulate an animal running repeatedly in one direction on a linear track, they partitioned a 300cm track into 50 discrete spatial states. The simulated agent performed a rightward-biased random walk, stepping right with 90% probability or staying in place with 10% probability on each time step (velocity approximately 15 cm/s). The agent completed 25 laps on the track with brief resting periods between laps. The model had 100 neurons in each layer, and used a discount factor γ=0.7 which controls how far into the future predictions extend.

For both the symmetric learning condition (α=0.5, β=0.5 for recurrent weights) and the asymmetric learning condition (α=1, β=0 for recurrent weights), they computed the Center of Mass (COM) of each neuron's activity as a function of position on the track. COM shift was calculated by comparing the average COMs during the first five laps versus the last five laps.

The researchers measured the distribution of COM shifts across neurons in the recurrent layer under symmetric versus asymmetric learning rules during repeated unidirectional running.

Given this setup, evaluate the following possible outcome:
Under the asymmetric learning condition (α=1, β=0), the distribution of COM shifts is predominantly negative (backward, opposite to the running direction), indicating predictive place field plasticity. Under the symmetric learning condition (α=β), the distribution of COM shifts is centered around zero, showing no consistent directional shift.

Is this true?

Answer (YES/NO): YES